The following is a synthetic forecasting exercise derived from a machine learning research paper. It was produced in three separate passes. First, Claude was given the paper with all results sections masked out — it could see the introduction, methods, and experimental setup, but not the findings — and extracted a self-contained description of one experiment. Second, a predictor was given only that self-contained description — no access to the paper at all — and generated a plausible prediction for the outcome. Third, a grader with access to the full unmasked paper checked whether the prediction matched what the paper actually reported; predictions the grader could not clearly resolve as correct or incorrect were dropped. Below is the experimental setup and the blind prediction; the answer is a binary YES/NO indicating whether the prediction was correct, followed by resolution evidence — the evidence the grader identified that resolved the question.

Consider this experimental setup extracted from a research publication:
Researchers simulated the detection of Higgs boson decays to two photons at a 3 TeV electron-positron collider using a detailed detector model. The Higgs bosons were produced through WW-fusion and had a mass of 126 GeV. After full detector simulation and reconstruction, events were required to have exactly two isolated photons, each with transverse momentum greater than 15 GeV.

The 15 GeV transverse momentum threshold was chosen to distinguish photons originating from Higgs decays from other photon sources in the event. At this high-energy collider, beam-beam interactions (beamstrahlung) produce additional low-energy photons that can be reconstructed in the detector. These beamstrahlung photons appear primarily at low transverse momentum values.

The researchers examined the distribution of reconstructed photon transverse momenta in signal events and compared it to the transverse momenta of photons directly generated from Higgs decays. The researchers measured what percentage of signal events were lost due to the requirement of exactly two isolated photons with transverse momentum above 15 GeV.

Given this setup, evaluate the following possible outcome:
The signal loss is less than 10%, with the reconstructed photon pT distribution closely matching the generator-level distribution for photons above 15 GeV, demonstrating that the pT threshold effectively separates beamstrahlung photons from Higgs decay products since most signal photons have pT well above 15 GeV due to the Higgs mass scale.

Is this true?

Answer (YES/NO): NO